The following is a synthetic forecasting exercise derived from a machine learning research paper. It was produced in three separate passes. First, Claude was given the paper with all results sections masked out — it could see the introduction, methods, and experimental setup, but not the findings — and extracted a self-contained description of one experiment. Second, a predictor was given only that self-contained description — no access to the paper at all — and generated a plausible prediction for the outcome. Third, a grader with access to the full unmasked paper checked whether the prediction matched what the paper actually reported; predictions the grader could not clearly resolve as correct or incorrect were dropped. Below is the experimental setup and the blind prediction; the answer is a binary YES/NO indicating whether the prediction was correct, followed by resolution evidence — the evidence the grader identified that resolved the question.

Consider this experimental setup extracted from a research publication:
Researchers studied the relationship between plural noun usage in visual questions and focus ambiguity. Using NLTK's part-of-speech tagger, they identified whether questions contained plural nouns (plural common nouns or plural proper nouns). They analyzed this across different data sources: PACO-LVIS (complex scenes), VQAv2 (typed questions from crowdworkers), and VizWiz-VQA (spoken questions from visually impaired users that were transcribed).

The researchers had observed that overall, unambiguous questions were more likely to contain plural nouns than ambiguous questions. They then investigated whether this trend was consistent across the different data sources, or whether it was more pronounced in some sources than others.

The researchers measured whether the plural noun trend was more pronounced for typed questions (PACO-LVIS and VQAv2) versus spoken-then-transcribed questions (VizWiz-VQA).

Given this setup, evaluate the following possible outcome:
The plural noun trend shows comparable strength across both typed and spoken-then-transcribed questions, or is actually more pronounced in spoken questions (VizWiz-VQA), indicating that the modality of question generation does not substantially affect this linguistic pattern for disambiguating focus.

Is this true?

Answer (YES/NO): NO